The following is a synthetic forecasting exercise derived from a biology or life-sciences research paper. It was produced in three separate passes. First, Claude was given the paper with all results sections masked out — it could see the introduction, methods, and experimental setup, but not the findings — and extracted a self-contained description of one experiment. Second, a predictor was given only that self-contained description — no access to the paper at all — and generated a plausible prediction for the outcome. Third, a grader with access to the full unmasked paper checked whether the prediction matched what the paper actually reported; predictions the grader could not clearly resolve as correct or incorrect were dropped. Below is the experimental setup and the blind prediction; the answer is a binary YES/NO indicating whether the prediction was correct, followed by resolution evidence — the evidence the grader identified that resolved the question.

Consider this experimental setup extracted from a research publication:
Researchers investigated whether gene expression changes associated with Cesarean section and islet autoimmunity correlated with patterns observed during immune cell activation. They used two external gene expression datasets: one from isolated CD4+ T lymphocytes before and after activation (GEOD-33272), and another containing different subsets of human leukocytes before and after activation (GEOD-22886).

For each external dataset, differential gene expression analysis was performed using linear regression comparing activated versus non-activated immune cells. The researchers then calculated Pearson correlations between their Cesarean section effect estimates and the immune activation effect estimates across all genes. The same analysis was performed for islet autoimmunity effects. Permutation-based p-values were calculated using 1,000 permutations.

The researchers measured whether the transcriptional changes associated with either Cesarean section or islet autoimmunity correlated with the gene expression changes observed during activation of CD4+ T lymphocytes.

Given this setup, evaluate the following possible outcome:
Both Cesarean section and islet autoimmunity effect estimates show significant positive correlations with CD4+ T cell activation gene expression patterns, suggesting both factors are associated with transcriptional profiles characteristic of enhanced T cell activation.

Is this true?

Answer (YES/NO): NO